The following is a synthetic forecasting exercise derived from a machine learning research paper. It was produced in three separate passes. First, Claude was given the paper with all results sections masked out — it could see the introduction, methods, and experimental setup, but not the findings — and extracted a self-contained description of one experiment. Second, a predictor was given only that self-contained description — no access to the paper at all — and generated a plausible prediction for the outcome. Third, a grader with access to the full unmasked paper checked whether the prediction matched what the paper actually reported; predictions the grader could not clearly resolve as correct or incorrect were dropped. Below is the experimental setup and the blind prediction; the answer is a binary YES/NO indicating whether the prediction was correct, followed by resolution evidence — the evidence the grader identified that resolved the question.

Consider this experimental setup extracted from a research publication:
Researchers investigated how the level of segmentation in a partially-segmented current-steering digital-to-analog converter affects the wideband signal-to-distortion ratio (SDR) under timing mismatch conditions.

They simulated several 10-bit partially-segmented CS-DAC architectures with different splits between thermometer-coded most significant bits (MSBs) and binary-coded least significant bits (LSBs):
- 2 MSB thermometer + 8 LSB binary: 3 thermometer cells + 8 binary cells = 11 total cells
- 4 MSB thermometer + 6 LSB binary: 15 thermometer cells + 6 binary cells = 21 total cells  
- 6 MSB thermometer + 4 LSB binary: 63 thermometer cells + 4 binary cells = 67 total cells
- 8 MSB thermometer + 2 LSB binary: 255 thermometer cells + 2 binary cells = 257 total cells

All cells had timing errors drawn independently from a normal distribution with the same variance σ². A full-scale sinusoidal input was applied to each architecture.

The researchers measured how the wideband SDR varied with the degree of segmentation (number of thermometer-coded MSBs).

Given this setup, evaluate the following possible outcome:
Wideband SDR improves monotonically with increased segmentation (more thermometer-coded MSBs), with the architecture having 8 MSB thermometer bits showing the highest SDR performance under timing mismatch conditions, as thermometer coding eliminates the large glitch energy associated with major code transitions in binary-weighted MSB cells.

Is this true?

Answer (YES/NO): YES